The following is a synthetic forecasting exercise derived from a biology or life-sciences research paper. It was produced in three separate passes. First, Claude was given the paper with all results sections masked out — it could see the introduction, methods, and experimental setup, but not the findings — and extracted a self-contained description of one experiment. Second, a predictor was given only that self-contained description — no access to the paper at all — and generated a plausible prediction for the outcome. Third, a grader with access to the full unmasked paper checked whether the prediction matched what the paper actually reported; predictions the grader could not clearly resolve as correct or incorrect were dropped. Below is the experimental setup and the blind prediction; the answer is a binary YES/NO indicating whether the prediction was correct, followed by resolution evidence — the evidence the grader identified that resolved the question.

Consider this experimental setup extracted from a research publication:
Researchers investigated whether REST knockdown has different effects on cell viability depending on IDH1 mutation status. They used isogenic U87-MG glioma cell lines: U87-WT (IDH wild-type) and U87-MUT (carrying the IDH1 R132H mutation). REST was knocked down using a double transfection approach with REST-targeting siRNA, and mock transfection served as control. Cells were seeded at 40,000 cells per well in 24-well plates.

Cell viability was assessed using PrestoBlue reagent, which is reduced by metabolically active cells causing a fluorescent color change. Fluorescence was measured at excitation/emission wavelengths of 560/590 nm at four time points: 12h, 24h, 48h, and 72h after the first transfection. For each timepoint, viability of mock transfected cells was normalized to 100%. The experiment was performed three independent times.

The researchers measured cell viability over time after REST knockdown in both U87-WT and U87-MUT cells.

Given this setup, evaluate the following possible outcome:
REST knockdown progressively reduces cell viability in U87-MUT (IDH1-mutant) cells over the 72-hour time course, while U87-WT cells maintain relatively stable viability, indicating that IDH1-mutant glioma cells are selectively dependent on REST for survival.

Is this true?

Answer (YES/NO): NO